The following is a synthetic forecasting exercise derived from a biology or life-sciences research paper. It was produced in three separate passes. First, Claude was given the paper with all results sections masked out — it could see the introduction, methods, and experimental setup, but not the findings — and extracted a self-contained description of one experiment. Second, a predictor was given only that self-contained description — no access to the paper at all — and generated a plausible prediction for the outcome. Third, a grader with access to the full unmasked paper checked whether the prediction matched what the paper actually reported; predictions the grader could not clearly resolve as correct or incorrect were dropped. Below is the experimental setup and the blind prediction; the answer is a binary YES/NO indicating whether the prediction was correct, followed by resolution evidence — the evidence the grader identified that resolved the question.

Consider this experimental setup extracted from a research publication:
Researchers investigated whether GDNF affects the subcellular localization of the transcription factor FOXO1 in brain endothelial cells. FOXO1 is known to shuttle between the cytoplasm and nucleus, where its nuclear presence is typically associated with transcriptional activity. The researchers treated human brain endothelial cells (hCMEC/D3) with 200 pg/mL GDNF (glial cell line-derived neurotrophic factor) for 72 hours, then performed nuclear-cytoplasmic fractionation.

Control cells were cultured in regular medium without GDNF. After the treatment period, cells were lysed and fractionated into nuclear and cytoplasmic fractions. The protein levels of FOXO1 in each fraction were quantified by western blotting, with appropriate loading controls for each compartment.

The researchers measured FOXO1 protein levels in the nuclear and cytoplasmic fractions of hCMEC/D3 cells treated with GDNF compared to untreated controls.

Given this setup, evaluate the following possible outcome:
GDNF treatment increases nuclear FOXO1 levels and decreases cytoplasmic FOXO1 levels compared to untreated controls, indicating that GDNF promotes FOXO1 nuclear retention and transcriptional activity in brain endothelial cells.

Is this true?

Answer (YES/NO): NO